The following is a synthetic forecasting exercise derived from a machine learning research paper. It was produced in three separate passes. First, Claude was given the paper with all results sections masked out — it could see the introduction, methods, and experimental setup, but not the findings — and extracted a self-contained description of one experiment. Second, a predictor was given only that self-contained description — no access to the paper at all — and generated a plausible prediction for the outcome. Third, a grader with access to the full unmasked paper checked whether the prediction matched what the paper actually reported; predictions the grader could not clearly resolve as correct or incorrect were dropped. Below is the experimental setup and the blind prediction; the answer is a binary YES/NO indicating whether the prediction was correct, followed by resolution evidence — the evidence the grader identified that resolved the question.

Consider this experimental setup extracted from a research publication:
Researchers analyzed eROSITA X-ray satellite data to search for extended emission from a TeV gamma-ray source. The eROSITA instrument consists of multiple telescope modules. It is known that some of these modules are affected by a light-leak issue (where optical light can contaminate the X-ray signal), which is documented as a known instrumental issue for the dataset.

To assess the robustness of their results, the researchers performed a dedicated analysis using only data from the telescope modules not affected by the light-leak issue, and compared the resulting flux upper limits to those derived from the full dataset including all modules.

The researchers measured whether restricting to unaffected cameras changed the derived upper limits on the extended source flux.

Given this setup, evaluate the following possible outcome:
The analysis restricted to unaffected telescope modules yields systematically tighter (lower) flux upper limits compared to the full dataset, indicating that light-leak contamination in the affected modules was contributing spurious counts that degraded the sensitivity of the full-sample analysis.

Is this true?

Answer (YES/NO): NO